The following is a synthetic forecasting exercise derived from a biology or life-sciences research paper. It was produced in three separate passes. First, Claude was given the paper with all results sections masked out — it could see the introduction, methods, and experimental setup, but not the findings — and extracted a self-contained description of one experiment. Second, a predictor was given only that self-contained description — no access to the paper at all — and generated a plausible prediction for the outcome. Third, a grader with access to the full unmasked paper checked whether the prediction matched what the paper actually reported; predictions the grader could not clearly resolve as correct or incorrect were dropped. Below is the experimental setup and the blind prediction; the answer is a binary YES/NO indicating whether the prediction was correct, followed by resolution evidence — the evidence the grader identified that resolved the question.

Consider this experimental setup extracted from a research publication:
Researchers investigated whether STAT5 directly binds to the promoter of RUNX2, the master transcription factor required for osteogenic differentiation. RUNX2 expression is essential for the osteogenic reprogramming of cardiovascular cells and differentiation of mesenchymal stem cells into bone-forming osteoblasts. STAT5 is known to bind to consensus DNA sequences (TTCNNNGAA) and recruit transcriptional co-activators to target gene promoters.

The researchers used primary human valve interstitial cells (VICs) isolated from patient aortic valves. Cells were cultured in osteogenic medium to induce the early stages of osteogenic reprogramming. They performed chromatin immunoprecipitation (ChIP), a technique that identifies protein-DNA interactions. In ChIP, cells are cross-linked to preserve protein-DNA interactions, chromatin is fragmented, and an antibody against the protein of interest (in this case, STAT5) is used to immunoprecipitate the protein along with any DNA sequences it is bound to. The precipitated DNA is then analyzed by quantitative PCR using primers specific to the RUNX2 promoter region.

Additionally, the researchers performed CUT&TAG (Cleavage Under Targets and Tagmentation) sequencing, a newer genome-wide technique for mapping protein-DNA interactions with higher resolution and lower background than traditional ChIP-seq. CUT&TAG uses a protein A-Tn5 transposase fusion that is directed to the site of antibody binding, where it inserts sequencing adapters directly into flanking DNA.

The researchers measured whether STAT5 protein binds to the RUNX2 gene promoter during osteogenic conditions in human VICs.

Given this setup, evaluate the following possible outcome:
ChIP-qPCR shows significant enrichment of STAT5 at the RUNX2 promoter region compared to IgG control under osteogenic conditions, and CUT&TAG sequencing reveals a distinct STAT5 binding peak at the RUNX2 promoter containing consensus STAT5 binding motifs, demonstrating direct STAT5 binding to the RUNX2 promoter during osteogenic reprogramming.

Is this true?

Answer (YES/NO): YES